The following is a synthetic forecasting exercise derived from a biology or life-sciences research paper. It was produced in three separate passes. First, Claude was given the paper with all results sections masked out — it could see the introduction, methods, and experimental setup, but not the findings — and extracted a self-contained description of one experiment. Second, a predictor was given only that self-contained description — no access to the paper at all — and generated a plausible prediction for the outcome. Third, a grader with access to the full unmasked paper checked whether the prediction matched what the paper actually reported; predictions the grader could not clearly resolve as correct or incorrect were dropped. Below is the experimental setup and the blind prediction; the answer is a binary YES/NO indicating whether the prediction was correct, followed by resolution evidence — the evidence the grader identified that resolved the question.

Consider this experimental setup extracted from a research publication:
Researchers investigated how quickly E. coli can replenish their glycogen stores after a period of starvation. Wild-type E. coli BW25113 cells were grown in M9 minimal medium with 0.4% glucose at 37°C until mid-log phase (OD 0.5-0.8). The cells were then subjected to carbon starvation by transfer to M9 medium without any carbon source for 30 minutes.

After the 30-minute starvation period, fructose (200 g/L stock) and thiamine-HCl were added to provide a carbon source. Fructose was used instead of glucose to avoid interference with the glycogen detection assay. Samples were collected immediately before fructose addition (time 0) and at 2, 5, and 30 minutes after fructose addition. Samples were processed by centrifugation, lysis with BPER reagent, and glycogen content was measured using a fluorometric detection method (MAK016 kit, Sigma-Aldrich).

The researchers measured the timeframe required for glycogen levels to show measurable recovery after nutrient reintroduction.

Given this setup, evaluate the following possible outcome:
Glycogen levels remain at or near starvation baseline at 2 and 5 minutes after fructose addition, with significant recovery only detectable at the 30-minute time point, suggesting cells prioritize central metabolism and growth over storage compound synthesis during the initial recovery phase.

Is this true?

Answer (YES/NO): NO